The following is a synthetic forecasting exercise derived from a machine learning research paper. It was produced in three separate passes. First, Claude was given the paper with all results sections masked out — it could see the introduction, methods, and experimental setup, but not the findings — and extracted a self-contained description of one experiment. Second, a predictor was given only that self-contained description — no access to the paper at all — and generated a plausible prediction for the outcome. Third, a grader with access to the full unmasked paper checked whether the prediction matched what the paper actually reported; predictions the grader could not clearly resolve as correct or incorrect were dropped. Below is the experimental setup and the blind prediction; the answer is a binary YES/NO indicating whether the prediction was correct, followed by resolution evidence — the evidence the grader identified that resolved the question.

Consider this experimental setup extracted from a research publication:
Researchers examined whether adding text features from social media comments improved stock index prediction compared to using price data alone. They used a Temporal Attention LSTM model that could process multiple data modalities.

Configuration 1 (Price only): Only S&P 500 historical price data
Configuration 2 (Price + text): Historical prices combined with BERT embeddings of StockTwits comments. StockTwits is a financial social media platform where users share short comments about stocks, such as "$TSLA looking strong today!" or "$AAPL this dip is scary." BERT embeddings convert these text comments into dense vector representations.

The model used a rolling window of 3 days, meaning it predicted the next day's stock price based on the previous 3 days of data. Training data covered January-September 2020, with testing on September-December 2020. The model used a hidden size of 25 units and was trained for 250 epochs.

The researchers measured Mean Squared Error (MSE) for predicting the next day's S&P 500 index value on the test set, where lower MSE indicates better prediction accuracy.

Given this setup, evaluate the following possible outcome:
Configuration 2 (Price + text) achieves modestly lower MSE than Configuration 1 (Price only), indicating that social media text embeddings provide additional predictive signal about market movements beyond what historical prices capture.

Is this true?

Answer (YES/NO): NO